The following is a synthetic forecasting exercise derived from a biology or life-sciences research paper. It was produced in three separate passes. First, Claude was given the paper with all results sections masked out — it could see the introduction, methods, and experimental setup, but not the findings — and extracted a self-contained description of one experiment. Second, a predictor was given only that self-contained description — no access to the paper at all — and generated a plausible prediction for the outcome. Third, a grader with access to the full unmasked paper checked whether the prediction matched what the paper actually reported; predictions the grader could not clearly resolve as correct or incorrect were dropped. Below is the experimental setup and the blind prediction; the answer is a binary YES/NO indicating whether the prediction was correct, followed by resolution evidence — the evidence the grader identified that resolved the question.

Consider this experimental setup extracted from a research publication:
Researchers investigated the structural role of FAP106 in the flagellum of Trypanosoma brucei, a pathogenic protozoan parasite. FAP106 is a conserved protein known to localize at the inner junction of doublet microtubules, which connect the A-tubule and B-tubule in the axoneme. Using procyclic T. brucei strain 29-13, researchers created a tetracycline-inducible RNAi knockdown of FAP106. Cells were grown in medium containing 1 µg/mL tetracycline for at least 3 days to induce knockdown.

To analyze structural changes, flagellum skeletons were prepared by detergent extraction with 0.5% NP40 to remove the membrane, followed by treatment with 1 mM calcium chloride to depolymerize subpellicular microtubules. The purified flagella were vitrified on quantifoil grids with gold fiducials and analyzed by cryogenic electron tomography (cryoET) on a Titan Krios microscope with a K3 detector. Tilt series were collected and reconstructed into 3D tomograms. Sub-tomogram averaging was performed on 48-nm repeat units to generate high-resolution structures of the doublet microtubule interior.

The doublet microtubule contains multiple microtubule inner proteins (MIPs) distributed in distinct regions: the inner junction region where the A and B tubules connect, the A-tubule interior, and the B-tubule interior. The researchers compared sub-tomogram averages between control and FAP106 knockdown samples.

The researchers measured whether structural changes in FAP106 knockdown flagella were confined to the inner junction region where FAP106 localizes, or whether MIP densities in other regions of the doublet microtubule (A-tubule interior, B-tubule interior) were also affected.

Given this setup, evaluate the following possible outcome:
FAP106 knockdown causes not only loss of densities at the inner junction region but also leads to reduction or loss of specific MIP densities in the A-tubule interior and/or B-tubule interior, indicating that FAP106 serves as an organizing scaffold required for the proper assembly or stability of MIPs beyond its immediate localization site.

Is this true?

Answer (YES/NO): YES